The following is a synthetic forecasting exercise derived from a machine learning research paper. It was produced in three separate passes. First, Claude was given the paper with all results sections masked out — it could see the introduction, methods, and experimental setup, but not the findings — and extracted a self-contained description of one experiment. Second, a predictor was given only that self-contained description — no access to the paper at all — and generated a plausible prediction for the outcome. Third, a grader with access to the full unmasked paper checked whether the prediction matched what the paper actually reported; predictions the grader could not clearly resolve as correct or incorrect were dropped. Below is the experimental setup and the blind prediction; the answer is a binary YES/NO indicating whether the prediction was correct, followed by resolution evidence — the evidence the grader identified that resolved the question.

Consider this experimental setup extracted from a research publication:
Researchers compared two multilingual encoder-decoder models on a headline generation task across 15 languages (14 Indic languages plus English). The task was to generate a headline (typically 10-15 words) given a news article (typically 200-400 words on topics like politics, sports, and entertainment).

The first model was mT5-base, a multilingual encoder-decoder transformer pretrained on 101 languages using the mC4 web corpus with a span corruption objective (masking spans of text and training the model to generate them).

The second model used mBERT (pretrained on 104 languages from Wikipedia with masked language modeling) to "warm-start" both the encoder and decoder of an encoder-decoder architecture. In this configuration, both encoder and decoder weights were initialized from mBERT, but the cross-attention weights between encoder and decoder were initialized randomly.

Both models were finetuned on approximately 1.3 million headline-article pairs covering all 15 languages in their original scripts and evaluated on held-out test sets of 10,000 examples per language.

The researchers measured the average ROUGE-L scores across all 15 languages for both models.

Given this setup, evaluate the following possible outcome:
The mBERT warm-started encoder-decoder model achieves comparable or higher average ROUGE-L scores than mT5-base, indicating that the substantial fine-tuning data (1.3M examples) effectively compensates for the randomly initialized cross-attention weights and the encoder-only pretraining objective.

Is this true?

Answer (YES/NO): NO